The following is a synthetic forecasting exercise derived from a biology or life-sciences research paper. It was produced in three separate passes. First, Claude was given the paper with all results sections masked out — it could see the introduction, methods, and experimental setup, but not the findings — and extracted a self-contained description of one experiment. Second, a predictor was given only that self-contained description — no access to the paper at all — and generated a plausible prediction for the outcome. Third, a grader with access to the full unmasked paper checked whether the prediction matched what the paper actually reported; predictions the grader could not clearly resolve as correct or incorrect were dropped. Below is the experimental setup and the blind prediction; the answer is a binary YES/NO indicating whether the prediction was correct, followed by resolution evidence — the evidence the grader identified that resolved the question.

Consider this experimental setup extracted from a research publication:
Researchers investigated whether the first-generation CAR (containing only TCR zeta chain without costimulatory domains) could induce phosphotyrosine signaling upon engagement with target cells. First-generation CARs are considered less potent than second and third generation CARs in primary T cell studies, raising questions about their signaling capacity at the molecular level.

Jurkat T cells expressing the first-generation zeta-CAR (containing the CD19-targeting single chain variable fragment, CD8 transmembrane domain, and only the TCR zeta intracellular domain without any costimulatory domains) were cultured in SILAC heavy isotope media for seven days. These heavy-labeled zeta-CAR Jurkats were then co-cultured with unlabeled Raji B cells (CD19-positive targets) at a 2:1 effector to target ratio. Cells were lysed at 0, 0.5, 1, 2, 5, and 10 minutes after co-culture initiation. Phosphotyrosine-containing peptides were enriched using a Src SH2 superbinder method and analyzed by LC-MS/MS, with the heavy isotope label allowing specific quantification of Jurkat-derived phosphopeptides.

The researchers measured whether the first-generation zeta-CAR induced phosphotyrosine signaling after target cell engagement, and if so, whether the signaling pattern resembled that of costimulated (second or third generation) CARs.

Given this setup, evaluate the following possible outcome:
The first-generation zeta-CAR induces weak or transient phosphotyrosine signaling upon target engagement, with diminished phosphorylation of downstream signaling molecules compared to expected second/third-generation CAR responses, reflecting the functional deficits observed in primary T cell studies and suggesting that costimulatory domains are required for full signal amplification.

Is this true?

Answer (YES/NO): NO